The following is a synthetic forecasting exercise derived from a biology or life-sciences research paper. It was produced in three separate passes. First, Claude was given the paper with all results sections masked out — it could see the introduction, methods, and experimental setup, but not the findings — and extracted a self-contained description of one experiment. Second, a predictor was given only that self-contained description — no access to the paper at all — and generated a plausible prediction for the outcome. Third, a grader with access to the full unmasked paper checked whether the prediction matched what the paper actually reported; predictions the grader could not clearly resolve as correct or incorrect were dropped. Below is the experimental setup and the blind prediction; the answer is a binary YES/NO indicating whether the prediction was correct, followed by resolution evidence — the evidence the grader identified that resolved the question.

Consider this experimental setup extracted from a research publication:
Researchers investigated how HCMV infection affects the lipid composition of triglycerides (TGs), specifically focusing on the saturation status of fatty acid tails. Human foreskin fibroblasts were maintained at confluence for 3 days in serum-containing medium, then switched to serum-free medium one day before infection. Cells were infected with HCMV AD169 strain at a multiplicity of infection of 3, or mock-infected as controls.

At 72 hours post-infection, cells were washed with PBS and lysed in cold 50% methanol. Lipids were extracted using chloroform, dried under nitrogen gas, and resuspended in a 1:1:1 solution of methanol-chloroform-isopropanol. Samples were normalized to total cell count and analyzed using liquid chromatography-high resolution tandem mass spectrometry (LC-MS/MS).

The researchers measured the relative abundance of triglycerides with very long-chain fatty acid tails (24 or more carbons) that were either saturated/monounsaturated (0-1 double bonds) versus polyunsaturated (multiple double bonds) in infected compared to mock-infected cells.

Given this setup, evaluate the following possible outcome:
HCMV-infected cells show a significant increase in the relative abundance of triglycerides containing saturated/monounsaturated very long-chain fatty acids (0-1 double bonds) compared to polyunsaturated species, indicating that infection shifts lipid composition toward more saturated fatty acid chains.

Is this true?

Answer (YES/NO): YES